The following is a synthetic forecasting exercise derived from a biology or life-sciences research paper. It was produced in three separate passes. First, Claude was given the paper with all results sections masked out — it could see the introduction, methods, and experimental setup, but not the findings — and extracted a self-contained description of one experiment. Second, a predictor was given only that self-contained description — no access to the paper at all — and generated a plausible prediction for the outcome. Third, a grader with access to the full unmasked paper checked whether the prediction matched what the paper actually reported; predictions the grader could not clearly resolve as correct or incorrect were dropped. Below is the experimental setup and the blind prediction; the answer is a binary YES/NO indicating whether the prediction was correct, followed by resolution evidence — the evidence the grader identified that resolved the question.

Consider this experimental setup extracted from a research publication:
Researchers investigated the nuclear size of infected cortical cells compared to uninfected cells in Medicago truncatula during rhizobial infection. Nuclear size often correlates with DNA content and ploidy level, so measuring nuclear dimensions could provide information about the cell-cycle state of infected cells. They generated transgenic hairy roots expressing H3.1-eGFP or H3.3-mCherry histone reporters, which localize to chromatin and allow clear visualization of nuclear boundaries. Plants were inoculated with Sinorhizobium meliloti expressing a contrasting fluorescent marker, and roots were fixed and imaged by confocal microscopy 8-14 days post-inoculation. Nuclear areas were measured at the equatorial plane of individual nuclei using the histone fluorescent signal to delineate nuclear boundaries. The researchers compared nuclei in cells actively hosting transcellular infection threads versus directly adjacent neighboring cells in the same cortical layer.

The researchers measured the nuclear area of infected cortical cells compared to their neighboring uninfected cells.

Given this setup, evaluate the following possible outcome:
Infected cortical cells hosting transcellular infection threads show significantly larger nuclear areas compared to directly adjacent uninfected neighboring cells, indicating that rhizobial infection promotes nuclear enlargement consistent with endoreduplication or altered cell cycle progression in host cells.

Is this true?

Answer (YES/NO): YES